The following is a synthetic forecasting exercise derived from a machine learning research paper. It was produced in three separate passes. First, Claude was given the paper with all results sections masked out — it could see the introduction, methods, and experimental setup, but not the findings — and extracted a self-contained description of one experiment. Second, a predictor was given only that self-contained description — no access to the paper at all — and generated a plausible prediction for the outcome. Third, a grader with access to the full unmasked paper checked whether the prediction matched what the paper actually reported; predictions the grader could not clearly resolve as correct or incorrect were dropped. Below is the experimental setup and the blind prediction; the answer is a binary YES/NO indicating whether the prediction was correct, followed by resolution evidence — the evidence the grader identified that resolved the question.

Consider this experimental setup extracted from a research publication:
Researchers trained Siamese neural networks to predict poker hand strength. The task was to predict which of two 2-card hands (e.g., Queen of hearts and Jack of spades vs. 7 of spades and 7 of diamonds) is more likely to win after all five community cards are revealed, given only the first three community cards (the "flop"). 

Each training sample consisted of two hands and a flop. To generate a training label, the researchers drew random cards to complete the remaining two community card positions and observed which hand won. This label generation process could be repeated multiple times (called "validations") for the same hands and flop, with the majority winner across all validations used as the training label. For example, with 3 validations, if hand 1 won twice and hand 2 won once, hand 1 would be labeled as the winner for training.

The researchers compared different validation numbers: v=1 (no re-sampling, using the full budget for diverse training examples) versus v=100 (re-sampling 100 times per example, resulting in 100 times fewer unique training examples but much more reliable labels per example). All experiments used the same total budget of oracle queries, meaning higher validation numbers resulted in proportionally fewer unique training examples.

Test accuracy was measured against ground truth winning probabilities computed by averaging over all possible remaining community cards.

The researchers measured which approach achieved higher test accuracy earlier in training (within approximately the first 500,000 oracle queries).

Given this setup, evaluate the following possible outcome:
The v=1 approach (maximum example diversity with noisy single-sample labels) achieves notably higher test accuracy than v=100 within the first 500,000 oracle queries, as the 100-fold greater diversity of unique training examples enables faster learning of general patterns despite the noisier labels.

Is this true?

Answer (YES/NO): YES